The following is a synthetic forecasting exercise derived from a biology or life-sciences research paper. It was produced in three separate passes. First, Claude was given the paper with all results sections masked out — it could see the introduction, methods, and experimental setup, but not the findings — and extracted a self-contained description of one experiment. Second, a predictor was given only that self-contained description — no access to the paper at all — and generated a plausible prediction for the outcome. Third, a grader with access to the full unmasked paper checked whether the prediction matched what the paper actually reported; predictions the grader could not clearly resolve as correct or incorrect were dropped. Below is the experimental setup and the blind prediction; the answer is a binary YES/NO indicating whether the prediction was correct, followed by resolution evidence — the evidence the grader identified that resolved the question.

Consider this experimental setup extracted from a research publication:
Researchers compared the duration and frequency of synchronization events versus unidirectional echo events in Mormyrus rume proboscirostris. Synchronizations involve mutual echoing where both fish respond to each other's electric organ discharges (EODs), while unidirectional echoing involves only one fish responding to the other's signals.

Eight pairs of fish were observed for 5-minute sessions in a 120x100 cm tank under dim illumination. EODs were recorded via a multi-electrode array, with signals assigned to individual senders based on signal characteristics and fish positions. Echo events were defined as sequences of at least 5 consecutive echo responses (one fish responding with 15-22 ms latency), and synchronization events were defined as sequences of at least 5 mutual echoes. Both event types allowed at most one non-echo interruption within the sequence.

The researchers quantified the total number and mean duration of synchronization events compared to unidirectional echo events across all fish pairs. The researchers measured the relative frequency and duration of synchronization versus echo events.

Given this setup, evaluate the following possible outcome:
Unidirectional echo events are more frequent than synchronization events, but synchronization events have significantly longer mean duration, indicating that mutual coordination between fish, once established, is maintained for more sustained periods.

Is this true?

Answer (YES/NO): NO